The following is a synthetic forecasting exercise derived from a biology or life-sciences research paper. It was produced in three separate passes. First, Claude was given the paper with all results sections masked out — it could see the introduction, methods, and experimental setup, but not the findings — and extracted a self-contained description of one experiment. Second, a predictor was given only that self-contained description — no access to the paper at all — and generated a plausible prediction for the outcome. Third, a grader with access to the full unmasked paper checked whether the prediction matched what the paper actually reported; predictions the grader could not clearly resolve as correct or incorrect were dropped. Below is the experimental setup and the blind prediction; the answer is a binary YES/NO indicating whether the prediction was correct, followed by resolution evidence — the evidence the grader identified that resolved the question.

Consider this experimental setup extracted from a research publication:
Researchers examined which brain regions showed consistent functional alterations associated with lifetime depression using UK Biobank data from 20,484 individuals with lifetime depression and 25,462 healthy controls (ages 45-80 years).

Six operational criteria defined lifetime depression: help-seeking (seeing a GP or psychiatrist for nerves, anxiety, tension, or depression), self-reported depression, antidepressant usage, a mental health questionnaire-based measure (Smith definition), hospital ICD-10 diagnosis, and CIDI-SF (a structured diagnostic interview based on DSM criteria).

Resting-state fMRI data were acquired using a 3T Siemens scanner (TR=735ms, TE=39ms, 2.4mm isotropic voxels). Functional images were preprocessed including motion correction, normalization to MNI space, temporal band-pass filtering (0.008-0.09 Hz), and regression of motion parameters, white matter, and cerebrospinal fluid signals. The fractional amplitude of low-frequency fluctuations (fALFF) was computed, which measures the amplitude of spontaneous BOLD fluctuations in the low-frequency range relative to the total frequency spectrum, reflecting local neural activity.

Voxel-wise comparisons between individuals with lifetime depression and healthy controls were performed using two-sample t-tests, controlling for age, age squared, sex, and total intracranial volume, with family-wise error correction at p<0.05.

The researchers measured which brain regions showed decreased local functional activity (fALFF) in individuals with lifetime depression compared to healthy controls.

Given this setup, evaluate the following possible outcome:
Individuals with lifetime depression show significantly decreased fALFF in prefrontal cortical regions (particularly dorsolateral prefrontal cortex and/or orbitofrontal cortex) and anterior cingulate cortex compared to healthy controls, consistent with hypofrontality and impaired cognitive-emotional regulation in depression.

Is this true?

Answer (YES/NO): NO